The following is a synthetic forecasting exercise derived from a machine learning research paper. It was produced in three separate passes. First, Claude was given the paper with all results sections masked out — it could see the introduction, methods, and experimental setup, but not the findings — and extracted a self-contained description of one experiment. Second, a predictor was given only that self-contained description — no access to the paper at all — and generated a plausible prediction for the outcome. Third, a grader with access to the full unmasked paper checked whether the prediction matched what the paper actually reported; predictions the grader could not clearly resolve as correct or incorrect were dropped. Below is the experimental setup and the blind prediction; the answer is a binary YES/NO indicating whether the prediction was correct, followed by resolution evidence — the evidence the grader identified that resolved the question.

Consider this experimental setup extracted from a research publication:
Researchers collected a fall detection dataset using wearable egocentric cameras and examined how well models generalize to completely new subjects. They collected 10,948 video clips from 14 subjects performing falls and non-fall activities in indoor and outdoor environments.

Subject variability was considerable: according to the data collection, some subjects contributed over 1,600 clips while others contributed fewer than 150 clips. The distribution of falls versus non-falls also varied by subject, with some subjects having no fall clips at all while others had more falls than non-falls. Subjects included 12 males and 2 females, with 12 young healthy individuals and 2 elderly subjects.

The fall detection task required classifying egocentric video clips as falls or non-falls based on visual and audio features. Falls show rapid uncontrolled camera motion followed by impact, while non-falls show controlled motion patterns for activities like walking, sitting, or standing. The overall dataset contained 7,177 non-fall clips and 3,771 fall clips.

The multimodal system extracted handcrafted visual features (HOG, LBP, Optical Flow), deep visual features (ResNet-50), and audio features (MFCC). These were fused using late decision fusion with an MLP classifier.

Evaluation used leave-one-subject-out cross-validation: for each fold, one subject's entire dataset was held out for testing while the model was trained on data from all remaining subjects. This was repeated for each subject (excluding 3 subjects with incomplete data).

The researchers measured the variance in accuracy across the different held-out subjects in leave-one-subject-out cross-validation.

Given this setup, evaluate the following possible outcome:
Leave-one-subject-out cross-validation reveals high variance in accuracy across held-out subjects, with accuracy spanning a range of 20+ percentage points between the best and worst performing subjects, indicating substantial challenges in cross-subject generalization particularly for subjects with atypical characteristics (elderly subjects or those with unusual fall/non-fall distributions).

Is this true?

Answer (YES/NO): YES